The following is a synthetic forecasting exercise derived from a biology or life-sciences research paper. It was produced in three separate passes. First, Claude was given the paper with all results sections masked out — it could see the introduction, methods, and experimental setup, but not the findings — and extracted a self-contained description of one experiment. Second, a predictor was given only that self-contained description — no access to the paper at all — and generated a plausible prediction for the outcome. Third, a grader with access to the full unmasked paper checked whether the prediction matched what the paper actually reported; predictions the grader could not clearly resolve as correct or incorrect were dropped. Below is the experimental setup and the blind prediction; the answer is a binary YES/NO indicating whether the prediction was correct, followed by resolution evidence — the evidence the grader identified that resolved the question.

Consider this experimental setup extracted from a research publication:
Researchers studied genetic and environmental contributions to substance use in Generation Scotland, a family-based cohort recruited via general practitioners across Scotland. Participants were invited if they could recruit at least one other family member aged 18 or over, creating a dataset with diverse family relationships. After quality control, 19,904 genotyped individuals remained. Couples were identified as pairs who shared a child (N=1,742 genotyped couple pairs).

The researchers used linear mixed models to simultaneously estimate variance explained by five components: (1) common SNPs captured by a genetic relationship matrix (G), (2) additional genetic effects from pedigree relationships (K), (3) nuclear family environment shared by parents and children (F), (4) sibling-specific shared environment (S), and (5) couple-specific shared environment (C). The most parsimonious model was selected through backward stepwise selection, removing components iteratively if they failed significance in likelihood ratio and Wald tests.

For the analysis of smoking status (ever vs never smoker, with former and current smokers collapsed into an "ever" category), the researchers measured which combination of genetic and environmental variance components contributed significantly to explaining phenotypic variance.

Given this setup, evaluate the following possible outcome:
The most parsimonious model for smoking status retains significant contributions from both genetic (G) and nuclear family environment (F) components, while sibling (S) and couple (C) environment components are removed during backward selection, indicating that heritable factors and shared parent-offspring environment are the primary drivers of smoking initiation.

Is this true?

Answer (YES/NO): NO